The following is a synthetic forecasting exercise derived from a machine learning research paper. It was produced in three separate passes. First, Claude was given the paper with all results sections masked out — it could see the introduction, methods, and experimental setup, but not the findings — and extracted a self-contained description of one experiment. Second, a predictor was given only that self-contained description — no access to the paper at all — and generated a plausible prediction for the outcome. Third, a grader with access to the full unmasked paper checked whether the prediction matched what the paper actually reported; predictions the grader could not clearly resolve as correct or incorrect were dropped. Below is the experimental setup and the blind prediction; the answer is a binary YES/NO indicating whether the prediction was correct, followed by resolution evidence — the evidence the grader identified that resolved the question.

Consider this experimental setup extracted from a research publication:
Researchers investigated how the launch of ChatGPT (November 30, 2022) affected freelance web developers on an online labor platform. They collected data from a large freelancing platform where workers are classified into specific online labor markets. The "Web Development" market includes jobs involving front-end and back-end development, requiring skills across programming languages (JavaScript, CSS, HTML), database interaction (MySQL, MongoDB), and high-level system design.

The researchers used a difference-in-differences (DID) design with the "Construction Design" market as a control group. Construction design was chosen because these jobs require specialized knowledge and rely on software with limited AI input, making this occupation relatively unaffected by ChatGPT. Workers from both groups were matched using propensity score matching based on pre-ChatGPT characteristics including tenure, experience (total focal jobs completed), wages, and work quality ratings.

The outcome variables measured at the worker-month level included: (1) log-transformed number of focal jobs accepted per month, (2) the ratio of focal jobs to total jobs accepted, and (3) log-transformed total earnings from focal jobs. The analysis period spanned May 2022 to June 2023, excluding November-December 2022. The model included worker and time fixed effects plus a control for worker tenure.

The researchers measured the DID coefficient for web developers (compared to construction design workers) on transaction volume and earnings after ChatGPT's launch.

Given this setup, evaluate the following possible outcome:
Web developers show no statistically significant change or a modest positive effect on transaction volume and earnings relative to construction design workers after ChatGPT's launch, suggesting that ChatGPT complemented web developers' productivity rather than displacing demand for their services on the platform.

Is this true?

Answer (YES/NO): NO